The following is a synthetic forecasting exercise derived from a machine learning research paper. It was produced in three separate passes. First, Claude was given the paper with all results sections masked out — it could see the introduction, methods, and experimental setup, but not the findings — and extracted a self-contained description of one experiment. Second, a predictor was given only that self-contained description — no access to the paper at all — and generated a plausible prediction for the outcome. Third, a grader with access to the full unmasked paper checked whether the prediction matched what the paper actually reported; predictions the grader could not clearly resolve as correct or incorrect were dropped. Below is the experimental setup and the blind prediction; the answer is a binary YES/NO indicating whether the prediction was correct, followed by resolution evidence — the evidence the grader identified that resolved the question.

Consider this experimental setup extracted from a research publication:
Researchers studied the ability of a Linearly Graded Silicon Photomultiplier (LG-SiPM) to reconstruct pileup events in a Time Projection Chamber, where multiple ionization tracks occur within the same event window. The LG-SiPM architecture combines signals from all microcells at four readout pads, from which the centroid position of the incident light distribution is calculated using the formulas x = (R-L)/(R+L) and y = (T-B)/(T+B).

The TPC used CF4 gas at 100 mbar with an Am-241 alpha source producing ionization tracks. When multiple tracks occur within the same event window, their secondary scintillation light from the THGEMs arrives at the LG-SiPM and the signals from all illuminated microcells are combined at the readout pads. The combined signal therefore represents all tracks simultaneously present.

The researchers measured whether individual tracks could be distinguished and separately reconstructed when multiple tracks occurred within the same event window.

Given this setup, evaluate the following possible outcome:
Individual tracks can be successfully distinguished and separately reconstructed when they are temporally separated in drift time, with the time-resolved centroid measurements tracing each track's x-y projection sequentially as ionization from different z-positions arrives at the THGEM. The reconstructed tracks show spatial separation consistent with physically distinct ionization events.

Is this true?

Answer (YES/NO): NO